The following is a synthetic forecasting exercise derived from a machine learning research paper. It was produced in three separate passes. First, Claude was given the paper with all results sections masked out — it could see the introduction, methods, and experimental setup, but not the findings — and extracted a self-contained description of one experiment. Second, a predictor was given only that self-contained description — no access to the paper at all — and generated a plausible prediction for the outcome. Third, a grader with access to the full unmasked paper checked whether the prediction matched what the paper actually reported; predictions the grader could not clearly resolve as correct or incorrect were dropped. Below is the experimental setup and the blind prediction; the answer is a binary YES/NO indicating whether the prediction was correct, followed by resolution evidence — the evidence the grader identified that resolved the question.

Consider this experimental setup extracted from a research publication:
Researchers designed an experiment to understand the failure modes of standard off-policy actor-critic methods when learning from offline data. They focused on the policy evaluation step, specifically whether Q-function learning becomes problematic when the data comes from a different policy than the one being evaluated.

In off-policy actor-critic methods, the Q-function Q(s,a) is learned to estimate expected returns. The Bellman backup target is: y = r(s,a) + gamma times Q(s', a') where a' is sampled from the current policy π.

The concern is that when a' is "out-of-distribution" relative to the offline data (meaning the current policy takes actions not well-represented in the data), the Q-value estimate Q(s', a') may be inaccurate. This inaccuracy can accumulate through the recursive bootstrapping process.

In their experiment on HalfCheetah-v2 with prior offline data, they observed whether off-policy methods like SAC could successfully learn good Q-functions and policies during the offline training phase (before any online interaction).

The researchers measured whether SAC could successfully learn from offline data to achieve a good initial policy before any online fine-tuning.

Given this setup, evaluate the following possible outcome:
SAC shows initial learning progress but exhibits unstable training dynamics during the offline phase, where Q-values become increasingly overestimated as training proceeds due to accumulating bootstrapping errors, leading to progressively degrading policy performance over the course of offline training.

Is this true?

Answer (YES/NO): NO